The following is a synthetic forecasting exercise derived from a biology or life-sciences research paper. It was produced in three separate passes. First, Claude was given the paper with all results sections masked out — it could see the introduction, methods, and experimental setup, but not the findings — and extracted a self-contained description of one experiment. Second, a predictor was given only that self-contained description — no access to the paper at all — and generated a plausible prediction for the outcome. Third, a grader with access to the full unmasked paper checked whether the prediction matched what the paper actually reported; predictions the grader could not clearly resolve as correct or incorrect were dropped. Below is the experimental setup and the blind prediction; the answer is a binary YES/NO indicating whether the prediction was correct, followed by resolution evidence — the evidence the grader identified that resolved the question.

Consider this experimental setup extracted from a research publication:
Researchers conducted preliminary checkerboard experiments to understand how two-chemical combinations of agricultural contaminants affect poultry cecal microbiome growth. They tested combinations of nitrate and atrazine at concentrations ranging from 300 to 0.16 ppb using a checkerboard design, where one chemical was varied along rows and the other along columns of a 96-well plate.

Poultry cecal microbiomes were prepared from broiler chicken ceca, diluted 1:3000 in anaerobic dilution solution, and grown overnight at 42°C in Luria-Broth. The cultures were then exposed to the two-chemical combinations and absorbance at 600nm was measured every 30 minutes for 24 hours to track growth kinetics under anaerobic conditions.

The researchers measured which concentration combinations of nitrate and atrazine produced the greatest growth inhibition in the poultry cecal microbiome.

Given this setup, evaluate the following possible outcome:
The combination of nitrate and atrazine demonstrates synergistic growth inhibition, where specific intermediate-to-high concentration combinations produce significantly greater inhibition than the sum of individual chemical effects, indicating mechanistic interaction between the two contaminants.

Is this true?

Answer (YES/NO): NO